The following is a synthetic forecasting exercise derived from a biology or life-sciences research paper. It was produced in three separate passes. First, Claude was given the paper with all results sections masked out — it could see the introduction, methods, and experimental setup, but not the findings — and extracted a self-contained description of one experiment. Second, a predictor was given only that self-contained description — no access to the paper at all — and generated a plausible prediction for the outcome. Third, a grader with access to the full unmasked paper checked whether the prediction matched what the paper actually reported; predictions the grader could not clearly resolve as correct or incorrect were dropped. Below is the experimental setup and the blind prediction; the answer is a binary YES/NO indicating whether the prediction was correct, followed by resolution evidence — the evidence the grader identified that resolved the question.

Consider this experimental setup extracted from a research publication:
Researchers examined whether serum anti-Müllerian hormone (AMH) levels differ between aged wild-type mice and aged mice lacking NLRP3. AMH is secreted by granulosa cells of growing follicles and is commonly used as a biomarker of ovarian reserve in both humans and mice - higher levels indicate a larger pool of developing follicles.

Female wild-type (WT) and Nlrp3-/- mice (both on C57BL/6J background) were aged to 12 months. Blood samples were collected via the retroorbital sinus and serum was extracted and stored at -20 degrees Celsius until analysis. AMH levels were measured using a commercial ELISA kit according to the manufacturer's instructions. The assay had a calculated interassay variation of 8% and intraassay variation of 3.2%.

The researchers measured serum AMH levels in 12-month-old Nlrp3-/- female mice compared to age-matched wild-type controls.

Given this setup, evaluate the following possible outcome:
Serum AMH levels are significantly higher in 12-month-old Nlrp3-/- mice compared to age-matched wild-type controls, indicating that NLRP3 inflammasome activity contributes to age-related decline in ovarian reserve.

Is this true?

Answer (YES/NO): YES